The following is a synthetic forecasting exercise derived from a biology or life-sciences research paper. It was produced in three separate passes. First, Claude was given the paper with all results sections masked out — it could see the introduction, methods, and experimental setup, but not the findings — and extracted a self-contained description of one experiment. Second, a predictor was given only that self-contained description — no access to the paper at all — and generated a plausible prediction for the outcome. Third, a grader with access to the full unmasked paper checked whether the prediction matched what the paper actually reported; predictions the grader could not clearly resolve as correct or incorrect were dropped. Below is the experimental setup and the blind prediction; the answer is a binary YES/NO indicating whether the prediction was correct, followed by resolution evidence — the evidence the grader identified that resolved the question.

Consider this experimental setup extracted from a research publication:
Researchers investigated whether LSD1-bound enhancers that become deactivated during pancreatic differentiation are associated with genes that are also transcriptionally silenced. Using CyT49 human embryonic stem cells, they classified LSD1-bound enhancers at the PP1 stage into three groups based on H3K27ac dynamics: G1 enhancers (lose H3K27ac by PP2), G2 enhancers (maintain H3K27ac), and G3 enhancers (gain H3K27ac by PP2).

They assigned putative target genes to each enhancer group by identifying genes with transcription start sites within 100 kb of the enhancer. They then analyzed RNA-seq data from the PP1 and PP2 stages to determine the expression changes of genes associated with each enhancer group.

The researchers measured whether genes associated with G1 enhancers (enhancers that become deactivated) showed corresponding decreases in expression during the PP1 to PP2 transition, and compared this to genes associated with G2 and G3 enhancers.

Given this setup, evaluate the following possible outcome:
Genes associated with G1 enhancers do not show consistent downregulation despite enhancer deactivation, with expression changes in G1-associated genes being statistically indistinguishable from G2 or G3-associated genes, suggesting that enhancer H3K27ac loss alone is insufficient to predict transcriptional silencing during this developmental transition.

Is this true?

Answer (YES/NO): NO